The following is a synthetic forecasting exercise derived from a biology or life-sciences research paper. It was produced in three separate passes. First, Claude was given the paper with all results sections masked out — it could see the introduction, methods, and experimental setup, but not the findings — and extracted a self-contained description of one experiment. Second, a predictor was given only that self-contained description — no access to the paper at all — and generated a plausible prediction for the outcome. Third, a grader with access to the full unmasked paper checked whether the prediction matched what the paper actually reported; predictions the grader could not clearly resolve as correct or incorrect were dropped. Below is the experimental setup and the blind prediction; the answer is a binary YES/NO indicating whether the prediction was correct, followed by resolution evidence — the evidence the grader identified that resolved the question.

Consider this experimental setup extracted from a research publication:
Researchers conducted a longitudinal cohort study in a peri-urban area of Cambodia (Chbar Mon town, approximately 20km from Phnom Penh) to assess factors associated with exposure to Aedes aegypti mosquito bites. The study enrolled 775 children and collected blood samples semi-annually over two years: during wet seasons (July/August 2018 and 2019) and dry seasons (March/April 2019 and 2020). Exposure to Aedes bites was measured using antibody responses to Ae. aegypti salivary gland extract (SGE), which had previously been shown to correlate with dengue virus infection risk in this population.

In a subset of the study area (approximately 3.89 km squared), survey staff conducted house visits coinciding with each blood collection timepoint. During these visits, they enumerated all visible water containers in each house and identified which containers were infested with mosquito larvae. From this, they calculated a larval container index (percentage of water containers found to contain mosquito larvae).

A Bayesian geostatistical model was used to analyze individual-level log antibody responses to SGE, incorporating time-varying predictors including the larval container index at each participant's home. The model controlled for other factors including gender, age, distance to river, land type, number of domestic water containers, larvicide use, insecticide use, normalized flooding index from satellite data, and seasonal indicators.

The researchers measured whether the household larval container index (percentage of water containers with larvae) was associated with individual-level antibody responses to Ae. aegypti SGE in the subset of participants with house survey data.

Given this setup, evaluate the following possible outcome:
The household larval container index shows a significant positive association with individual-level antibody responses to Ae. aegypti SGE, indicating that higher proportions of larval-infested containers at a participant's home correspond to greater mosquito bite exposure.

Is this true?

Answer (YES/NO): NO